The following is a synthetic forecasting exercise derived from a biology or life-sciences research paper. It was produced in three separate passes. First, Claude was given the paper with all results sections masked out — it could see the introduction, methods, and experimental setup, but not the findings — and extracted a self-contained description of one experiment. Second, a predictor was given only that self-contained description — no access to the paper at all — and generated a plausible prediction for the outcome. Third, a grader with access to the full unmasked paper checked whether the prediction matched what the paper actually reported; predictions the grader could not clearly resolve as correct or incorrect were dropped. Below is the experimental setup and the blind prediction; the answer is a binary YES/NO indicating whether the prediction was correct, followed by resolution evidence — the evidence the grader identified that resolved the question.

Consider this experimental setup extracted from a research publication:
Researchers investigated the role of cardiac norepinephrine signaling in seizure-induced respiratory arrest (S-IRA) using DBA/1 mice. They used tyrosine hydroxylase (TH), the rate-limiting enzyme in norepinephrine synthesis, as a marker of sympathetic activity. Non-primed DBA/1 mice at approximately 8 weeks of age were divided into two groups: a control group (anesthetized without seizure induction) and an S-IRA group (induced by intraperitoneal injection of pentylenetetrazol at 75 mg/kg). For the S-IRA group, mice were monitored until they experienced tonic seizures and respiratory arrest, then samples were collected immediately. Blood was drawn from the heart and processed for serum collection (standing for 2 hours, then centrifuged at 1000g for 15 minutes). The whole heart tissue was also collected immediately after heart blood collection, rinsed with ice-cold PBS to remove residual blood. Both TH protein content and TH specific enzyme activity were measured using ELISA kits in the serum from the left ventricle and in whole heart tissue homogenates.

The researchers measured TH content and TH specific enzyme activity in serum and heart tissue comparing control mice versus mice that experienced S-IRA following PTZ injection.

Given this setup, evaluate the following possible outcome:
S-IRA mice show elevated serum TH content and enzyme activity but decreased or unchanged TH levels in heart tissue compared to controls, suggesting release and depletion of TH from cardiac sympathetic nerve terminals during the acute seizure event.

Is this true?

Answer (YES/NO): NO